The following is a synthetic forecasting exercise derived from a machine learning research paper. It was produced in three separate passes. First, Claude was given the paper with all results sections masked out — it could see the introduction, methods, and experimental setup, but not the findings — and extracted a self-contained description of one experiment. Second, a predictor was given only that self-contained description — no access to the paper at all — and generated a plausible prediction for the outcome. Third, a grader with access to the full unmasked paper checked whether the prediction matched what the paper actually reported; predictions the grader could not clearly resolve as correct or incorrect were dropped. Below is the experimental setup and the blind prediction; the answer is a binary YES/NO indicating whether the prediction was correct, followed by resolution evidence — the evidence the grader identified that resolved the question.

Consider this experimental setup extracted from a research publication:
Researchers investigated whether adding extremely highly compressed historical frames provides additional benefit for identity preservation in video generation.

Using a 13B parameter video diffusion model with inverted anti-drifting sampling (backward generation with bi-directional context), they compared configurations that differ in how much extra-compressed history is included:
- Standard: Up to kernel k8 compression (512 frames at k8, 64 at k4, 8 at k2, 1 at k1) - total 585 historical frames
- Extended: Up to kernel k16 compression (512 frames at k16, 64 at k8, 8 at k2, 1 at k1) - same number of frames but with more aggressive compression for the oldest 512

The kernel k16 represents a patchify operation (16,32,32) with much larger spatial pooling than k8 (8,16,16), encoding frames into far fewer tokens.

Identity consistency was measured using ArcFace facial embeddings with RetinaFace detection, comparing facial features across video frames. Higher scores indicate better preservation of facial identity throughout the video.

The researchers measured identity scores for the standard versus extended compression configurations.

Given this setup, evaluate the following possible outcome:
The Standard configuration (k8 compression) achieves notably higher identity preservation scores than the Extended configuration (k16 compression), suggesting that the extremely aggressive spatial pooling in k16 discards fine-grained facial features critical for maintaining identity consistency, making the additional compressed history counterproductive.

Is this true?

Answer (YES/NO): NO